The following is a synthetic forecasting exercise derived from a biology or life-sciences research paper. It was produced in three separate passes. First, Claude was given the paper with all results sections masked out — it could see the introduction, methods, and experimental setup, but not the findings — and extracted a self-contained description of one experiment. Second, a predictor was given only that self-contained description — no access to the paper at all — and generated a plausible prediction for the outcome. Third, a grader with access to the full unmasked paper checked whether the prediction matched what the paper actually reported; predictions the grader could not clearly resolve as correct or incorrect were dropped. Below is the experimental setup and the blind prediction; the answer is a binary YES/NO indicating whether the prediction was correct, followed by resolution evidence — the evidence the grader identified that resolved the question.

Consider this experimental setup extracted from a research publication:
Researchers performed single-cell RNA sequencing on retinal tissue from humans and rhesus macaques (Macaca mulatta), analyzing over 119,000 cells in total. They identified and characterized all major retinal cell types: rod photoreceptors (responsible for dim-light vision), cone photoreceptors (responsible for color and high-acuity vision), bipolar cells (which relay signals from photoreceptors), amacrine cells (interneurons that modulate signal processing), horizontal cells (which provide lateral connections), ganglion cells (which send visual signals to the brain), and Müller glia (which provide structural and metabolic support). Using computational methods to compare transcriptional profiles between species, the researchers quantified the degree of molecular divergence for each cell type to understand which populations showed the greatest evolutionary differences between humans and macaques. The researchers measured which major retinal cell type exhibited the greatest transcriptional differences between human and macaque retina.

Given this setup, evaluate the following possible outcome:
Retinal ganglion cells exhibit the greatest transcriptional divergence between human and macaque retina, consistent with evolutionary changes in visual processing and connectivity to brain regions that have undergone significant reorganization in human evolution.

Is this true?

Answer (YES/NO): NO